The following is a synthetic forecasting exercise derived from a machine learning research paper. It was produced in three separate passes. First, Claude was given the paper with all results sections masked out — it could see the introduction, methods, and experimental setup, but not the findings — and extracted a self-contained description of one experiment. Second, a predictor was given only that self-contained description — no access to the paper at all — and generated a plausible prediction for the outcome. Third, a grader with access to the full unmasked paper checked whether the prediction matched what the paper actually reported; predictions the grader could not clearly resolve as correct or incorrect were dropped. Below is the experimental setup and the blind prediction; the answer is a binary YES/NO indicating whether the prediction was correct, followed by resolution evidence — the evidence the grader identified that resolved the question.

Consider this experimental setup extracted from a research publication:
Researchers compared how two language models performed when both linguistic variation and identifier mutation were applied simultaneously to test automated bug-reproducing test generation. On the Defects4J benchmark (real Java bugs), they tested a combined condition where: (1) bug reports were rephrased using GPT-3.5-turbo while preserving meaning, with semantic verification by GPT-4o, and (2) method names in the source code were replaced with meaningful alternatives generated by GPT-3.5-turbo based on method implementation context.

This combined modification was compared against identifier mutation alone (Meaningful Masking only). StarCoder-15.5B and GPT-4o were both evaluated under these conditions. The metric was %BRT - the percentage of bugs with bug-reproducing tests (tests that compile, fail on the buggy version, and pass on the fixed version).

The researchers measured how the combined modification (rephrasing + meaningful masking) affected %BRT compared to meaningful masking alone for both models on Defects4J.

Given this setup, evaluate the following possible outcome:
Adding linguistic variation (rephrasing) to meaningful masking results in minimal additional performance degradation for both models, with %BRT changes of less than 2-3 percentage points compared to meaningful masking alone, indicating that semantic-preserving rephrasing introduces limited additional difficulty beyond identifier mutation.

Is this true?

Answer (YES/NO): YES